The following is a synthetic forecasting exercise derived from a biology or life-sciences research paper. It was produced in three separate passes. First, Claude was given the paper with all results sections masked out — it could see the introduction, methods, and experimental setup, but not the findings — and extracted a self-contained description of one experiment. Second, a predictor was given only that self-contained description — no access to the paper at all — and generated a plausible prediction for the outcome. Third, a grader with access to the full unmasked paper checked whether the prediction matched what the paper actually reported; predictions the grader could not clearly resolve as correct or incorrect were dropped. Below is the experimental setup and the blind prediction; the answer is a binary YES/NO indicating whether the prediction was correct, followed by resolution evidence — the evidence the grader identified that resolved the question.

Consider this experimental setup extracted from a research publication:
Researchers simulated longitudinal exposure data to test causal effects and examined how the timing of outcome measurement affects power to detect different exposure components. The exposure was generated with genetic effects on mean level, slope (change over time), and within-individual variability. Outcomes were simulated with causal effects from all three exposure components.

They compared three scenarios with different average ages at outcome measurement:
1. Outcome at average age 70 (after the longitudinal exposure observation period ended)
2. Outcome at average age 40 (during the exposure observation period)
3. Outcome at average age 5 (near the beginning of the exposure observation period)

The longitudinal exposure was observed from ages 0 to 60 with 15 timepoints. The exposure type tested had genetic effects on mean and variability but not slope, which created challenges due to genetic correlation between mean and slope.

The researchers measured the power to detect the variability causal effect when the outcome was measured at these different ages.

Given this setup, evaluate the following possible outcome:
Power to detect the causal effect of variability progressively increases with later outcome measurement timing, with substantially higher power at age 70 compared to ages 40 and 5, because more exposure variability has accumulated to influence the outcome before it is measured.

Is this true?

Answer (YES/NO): NO